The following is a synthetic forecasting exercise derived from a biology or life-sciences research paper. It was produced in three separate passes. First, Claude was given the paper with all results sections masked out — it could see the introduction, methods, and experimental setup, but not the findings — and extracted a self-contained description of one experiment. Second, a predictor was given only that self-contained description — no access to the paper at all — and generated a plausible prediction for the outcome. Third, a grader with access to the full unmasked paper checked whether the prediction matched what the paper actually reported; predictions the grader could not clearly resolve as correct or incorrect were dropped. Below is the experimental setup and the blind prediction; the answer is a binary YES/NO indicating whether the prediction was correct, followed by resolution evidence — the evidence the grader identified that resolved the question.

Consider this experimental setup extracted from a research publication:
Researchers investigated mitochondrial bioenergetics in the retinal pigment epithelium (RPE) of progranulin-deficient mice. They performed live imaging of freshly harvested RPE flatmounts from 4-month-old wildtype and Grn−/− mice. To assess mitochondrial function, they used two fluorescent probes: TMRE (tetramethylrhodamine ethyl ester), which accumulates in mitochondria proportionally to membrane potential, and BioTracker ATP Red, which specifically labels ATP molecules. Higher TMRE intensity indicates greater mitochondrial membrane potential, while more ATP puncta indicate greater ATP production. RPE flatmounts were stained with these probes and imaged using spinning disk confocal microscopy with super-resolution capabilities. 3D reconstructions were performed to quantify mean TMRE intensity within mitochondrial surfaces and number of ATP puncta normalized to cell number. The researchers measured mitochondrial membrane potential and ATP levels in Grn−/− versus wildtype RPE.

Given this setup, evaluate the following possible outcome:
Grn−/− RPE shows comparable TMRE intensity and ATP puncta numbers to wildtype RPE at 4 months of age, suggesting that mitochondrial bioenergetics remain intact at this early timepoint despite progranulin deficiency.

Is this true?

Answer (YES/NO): NO